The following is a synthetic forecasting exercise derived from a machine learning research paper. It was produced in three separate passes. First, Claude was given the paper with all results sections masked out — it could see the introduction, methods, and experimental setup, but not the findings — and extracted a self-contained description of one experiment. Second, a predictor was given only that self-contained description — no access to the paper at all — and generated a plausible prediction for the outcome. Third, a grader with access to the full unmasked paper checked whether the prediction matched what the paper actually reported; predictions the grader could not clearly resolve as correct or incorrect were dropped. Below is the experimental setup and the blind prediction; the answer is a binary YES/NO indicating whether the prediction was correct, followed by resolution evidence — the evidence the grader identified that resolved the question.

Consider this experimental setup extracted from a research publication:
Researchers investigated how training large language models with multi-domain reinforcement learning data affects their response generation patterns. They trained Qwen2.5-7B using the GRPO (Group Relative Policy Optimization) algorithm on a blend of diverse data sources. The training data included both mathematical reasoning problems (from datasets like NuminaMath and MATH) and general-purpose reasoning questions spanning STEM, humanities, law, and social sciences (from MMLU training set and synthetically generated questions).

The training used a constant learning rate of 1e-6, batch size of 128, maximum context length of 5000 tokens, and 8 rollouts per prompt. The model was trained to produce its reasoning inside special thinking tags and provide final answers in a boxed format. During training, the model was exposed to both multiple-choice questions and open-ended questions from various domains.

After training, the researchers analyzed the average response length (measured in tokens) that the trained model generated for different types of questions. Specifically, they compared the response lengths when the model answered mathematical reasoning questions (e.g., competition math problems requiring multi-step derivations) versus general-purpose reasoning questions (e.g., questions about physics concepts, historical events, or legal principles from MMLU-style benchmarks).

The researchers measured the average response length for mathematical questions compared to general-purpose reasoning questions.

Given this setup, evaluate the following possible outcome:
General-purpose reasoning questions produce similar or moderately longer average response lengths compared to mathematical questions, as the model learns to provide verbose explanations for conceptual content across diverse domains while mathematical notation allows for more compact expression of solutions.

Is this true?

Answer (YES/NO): NO